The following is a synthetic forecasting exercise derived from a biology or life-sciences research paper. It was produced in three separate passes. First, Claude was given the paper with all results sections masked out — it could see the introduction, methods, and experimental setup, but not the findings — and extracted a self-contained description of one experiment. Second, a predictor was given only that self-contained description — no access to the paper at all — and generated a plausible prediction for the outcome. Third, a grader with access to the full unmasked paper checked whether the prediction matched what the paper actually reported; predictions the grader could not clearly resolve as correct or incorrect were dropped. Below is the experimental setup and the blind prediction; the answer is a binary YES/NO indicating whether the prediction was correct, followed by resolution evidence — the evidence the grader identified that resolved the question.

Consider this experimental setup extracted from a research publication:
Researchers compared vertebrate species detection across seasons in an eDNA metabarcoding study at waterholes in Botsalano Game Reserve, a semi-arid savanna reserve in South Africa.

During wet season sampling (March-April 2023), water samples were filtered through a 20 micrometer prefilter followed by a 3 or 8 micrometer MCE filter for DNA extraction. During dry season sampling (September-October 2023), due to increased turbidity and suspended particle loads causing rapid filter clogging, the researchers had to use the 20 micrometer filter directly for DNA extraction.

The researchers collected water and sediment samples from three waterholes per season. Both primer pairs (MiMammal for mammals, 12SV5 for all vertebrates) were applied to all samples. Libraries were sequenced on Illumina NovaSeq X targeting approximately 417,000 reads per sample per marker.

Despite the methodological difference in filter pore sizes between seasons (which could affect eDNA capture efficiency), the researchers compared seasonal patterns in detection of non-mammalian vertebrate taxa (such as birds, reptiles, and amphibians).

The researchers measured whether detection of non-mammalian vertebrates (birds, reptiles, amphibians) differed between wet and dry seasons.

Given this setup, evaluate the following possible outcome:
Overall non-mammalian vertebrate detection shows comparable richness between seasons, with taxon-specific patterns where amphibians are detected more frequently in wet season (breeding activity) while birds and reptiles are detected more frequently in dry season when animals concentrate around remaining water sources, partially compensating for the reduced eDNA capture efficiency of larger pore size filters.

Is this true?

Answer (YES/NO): NO